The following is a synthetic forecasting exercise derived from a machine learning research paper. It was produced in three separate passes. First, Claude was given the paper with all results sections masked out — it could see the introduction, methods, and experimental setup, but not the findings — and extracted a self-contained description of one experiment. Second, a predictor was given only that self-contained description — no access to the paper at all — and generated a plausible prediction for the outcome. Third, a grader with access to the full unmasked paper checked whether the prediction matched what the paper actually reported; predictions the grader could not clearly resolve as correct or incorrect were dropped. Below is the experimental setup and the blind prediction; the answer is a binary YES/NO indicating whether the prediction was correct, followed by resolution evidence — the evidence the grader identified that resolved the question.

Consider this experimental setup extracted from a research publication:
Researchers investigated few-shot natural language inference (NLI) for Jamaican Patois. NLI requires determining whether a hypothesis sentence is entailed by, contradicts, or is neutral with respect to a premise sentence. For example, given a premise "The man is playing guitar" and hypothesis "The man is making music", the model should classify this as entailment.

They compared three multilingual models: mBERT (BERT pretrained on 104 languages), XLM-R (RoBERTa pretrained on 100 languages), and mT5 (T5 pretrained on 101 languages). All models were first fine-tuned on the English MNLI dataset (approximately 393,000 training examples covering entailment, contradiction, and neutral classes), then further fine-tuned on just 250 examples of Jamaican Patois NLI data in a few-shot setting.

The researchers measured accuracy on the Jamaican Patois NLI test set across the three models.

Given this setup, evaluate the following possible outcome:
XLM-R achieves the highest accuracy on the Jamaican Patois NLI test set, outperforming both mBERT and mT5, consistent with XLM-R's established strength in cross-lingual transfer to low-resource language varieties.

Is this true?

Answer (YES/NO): YES